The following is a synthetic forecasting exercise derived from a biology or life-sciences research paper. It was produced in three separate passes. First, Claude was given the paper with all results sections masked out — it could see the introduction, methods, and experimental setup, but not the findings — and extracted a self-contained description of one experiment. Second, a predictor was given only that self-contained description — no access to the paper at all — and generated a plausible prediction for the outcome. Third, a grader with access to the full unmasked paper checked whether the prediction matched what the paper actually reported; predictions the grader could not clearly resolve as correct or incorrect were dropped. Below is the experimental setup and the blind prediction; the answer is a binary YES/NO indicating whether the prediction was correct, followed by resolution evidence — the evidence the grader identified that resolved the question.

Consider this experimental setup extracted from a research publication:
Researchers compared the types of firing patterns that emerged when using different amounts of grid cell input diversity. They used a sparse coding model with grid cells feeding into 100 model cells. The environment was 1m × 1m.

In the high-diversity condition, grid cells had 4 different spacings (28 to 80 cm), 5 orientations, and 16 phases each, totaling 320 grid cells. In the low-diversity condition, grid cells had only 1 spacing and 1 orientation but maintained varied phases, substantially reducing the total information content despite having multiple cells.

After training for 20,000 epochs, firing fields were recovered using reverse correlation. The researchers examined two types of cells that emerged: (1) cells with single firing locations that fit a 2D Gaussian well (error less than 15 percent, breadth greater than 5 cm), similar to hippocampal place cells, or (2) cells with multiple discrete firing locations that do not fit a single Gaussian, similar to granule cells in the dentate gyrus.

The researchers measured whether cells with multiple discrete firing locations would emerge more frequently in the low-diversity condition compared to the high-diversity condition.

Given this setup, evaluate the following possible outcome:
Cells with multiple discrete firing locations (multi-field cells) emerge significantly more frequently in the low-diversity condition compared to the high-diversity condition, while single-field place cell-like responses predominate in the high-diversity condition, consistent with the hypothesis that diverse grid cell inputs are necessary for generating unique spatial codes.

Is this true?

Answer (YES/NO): YES